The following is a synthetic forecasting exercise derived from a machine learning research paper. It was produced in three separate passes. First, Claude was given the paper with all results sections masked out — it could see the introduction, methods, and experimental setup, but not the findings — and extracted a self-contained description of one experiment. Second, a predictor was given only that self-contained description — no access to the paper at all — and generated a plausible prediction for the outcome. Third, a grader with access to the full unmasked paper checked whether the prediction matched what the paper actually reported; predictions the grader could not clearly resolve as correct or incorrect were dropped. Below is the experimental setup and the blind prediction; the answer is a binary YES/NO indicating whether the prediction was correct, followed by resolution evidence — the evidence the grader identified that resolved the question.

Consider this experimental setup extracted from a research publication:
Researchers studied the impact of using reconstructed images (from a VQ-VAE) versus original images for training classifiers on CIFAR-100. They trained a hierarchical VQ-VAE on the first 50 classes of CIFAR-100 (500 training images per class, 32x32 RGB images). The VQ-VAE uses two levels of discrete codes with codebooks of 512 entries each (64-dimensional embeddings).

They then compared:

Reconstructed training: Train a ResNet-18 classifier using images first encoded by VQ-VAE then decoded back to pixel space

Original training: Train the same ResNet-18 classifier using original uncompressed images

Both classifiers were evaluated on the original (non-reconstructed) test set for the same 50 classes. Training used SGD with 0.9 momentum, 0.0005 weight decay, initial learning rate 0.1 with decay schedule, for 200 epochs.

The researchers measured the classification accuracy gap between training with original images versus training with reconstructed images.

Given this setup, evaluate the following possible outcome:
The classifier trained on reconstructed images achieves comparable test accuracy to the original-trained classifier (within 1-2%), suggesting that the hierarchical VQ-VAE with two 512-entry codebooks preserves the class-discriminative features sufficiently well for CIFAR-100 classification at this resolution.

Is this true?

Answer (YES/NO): NO